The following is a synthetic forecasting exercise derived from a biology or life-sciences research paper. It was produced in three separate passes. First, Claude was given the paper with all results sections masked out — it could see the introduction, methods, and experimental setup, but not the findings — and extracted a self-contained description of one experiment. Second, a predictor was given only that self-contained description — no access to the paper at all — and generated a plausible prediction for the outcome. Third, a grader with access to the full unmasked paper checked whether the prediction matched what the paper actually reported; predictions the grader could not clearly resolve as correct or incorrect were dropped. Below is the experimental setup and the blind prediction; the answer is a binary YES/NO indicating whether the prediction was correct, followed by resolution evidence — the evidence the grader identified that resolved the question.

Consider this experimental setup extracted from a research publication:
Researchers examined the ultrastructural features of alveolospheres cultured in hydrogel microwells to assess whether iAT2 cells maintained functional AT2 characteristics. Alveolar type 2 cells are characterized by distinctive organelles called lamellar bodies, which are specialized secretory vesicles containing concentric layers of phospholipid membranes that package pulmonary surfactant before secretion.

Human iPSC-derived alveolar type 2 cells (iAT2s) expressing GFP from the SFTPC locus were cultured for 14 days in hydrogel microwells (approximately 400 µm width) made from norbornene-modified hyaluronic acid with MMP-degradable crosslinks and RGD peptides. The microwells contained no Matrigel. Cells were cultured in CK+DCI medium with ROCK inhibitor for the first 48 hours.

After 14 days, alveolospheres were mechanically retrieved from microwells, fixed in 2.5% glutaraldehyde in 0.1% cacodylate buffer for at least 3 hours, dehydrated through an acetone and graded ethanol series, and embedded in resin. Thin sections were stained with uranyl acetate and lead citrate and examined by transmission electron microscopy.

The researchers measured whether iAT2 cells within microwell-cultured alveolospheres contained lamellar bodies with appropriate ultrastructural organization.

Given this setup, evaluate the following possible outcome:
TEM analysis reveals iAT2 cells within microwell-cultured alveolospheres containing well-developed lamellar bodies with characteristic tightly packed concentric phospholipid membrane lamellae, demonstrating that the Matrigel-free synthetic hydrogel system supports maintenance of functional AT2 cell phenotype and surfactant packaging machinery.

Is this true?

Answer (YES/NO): YES